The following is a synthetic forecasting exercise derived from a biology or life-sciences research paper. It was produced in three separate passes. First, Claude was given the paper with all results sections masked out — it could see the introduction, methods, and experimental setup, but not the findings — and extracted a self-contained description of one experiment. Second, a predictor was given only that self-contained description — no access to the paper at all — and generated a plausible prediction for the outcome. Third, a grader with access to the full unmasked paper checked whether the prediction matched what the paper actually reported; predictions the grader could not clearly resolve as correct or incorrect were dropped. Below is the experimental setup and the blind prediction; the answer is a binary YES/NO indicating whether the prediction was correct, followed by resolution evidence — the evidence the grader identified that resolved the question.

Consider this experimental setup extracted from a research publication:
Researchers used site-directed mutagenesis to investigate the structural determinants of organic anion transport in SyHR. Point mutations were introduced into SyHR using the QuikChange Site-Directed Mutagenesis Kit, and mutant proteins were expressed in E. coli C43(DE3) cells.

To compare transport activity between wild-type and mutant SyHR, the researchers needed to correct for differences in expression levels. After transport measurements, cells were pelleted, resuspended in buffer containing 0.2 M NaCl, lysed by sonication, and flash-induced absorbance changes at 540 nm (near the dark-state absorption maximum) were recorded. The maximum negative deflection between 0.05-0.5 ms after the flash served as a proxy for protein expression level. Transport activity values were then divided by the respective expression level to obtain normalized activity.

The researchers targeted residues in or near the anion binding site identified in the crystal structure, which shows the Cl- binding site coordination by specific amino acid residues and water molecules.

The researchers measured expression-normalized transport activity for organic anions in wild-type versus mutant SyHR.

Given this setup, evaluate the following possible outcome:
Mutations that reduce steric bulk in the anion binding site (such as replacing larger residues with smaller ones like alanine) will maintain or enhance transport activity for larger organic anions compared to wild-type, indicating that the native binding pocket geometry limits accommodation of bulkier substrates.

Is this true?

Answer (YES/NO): NO